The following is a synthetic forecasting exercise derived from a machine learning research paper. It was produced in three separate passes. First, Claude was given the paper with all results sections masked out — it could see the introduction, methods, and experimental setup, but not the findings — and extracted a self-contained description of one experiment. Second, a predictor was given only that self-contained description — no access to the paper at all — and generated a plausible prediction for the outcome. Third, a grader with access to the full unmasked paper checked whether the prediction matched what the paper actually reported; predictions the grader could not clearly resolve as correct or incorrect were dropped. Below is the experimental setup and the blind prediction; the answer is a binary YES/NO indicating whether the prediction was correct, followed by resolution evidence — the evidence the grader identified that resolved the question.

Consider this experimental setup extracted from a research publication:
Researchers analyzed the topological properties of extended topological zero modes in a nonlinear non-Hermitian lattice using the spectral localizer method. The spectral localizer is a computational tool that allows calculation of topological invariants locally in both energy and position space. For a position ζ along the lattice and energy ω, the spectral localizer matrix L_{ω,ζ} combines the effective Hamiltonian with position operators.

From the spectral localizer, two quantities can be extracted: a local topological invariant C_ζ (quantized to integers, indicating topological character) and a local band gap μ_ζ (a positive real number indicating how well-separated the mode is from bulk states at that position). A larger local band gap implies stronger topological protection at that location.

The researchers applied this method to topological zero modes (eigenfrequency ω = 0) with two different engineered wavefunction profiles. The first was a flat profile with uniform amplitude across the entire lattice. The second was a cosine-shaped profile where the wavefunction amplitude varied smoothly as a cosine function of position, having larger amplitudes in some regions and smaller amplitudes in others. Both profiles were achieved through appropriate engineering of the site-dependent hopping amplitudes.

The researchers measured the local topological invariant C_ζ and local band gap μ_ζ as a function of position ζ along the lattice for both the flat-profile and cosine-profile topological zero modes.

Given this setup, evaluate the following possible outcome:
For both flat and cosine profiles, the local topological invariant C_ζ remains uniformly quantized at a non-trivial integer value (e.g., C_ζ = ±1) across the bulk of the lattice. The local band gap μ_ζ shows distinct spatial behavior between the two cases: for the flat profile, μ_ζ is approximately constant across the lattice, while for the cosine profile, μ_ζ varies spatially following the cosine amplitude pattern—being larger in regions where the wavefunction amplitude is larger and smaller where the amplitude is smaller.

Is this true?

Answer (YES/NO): NO